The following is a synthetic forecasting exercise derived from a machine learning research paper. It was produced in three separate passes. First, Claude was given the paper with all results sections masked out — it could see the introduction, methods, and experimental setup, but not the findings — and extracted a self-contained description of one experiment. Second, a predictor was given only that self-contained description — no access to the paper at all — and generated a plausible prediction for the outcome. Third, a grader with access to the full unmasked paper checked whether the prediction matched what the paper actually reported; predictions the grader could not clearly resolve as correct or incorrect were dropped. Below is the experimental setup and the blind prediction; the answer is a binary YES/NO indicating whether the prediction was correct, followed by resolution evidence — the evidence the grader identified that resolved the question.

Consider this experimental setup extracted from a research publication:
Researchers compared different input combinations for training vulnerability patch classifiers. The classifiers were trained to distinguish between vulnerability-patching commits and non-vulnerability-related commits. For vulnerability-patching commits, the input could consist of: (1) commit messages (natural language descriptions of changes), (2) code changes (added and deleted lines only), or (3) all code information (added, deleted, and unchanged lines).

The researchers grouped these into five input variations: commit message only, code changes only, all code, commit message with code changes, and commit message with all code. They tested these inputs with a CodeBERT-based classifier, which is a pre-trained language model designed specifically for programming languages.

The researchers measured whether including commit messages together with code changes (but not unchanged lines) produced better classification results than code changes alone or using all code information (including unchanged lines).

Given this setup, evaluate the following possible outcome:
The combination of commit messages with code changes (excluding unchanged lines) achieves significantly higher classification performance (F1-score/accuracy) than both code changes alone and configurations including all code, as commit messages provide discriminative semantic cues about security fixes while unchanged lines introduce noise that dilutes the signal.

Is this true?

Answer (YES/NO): NO